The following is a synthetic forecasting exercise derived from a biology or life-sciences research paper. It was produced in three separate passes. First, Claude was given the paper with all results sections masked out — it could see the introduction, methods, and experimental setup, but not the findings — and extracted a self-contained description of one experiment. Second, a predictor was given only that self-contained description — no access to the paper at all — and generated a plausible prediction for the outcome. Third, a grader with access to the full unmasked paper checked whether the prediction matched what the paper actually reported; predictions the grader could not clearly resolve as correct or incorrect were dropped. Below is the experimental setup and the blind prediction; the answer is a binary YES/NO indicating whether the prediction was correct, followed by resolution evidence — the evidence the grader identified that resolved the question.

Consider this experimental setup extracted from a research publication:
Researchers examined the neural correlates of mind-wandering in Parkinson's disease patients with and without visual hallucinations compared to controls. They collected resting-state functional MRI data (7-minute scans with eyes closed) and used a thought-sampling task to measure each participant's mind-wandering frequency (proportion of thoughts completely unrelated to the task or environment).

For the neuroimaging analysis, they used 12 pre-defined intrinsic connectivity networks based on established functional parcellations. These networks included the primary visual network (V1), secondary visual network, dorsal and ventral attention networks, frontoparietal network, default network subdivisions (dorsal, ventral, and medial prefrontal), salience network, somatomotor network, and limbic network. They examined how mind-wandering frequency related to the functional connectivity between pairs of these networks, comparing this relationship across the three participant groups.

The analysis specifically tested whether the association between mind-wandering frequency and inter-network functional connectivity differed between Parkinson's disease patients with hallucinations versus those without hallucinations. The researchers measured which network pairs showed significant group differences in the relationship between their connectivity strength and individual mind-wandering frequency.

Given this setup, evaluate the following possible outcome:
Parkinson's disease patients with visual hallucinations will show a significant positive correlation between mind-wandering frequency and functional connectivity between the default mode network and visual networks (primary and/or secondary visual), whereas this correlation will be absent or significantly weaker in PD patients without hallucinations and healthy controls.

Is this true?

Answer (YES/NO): NO